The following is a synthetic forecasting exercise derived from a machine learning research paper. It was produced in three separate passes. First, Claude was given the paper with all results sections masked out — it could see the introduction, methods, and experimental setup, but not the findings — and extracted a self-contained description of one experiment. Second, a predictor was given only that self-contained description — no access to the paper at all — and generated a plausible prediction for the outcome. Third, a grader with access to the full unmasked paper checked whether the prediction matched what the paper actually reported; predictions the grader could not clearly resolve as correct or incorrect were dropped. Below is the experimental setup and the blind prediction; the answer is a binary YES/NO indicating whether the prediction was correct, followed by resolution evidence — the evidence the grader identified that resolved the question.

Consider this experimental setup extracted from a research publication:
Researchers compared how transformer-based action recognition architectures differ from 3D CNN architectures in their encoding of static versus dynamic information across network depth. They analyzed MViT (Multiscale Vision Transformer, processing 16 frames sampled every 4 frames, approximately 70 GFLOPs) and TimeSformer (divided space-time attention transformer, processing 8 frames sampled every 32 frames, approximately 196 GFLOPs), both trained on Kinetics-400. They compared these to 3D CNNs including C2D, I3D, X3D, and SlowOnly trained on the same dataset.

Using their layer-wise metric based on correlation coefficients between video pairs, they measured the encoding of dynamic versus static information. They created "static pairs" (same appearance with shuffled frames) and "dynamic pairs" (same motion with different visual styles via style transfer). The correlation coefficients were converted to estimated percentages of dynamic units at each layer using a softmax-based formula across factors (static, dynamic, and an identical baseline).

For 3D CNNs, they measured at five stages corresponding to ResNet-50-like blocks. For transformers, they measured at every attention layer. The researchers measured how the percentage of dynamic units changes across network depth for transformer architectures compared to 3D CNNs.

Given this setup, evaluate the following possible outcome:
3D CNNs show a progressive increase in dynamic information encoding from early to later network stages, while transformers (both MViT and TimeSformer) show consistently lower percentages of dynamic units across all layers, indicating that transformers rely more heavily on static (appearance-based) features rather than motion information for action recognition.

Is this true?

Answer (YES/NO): NO